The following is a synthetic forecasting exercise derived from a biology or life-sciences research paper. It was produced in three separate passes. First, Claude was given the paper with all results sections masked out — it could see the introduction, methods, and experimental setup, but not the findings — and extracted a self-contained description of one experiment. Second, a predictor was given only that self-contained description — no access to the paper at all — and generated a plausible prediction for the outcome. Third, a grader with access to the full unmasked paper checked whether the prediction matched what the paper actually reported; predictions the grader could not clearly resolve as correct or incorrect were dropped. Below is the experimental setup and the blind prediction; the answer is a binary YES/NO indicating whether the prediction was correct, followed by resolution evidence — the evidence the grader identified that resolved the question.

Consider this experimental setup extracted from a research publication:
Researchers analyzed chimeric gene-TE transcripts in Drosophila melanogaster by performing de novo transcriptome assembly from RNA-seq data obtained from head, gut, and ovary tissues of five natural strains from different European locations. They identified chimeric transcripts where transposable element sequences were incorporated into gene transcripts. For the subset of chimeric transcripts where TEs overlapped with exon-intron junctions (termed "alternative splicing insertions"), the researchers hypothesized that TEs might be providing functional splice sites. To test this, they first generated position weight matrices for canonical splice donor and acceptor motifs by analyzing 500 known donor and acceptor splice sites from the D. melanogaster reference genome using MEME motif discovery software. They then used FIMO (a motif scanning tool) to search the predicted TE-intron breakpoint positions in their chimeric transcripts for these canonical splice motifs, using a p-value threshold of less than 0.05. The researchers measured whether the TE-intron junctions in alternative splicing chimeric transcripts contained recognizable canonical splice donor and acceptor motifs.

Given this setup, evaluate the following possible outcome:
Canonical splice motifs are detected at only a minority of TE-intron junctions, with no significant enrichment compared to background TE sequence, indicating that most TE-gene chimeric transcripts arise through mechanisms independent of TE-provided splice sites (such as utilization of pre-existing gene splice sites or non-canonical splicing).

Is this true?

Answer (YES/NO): NO